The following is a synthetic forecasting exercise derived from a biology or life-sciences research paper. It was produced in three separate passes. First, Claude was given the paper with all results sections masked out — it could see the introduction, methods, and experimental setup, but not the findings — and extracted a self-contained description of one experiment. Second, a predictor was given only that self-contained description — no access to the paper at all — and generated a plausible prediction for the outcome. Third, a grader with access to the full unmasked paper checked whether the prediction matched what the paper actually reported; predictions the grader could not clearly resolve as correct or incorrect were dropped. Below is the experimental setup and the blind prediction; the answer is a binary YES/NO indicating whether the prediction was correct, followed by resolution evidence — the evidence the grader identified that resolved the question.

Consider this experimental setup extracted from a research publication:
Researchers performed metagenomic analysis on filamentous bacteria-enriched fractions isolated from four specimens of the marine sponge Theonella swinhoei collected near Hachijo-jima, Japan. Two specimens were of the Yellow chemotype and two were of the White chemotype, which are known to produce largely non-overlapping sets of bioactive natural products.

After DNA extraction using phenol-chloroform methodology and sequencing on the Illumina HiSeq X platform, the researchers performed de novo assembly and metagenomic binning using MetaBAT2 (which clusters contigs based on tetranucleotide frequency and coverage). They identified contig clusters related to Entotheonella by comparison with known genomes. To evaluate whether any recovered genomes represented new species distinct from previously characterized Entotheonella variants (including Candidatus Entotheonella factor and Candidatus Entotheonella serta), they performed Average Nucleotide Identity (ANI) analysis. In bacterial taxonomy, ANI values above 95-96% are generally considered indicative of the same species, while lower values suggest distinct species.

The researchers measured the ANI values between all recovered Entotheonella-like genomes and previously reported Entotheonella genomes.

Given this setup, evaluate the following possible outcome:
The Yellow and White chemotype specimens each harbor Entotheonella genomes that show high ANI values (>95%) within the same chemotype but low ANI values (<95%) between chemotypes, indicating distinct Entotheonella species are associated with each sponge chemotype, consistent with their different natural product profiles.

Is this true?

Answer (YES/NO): NO